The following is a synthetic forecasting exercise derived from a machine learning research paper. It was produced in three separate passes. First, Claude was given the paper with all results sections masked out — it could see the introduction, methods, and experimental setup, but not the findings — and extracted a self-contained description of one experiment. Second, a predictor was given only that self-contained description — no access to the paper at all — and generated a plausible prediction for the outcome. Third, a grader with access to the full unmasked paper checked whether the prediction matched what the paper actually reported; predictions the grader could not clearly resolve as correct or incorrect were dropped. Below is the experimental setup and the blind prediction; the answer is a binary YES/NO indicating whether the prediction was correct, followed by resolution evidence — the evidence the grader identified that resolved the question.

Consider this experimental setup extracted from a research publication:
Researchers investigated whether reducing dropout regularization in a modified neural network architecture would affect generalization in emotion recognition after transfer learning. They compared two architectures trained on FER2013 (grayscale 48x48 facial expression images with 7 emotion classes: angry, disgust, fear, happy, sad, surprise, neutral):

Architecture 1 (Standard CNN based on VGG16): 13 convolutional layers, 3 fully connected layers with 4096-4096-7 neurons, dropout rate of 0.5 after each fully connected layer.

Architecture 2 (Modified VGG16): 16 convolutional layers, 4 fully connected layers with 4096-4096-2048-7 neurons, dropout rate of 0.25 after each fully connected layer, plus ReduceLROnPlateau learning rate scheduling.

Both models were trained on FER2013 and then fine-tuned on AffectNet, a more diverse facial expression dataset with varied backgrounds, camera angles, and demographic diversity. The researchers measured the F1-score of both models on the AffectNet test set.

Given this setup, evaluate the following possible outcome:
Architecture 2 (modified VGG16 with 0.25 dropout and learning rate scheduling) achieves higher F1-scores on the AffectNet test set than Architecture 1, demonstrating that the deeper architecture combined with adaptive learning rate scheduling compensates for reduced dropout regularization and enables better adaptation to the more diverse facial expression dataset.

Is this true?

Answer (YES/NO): NO